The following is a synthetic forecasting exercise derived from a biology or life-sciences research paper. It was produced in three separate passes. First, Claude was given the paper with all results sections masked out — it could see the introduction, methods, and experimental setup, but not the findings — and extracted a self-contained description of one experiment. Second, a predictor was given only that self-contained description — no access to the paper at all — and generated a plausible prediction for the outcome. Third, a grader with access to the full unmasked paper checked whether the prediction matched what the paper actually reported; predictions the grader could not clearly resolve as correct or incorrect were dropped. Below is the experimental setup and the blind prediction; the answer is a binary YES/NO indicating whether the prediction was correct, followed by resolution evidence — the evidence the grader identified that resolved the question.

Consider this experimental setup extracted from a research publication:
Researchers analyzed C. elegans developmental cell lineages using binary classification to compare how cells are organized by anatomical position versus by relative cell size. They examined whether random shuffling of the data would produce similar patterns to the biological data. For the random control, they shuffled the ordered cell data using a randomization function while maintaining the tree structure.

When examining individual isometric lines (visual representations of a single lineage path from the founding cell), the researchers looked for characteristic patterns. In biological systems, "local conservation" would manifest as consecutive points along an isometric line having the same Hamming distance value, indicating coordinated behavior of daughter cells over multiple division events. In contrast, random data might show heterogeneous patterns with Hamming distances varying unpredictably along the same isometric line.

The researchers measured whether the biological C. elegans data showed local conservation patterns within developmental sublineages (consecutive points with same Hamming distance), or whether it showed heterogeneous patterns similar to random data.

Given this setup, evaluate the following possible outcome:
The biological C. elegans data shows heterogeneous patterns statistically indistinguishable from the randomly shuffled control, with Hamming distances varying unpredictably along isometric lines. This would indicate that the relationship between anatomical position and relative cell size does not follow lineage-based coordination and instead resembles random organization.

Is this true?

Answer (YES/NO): NO